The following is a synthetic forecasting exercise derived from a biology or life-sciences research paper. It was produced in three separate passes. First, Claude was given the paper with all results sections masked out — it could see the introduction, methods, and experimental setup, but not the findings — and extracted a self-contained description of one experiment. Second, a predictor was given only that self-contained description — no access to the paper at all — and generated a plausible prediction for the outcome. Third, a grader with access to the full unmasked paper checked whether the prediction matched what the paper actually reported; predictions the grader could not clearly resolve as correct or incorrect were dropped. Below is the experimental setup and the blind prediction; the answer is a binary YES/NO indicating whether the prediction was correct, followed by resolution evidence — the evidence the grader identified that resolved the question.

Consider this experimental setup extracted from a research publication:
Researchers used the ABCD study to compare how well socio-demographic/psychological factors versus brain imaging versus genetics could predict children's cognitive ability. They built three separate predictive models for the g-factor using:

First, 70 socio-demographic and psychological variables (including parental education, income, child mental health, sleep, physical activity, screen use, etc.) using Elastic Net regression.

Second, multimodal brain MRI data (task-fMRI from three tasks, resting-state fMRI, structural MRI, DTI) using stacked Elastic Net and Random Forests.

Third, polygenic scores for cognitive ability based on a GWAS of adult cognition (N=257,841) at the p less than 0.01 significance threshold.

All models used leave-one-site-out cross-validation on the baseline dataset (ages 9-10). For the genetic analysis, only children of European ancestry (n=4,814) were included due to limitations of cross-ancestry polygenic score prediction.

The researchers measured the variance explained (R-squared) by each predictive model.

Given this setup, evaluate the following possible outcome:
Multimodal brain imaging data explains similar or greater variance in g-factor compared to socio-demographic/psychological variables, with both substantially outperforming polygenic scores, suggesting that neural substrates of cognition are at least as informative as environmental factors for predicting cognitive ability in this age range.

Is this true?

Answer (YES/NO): NO